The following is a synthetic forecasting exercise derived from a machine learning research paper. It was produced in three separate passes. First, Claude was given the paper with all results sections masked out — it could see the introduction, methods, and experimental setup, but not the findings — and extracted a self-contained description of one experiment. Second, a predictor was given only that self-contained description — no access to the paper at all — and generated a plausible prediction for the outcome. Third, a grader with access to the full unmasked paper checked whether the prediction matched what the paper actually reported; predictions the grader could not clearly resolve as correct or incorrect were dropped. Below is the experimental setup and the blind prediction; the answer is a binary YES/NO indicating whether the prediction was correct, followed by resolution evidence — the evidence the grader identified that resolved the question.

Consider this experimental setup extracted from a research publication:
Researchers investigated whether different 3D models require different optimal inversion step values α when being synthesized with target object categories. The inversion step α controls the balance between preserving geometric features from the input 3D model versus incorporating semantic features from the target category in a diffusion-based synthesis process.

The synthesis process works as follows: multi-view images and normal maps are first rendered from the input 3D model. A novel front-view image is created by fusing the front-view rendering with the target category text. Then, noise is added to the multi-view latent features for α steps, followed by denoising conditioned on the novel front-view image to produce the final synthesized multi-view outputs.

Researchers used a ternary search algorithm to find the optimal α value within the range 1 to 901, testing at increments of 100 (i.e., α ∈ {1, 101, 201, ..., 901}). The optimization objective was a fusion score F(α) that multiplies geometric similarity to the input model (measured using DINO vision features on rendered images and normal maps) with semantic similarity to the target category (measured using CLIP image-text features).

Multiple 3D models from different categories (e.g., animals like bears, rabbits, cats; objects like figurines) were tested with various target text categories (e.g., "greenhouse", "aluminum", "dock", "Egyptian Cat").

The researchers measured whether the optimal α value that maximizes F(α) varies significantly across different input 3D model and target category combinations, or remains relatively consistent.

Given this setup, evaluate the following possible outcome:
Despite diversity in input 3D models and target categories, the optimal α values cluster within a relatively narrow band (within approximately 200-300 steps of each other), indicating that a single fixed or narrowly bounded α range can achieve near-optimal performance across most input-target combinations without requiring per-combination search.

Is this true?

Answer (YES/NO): NO